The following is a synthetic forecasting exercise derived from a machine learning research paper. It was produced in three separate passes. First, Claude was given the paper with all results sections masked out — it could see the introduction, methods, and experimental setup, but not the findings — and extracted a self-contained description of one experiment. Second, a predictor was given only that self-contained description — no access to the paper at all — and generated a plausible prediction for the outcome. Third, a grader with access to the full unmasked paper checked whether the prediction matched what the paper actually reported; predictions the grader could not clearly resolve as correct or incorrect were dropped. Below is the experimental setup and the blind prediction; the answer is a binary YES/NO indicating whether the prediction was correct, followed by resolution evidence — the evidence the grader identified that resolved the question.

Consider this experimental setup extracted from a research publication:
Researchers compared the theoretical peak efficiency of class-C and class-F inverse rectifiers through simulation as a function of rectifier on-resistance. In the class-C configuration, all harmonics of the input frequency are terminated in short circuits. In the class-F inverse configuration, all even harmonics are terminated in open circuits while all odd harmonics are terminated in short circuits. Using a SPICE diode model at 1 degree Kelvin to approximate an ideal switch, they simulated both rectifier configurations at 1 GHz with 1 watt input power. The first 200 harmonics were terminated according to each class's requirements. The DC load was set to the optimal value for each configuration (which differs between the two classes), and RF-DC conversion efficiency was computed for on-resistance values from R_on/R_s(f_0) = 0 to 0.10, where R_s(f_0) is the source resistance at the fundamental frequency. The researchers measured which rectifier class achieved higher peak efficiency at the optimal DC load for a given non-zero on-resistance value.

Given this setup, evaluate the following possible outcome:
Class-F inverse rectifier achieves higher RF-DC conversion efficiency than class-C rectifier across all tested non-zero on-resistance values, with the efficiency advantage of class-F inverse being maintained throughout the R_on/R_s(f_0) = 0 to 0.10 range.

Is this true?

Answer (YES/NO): YES